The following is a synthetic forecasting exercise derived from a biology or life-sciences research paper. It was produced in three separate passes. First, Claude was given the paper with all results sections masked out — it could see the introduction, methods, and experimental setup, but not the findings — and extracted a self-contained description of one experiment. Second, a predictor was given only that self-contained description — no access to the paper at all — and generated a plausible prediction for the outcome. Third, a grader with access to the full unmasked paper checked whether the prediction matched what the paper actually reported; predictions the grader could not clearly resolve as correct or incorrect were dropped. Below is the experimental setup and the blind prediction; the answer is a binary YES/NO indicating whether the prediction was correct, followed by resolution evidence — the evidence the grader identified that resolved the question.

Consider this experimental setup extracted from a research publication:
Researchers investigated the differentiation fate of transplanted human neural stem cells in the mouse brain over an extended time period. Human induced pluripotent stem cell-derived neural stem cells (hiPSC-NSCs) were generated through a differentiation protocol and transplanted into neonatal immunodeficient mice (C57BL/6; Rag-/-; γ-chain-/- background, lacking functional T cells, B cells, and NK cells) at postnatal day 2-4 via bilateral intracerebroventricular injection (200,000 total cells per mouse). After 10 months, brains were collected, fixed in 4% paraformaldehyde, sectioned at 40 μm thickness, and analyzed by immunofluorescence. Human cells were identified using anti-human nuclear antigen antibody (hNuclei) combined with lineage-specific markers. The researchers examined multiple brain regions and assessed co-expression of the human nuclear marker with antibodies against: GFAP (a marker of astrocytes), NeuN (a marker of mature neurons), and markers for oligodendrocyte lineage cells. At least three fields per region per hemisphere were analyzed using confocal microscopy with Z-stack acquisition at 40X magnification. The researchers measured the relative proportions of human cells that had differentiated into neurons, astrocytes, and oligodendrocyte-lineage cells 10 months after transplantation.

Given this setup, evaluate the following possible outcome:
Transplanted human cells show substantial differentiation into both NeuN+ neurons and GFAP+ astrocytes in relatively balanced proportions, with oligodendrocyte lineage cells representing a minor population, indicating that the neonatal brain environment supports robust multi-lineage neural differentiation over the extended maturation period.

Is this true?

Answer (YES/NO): NO